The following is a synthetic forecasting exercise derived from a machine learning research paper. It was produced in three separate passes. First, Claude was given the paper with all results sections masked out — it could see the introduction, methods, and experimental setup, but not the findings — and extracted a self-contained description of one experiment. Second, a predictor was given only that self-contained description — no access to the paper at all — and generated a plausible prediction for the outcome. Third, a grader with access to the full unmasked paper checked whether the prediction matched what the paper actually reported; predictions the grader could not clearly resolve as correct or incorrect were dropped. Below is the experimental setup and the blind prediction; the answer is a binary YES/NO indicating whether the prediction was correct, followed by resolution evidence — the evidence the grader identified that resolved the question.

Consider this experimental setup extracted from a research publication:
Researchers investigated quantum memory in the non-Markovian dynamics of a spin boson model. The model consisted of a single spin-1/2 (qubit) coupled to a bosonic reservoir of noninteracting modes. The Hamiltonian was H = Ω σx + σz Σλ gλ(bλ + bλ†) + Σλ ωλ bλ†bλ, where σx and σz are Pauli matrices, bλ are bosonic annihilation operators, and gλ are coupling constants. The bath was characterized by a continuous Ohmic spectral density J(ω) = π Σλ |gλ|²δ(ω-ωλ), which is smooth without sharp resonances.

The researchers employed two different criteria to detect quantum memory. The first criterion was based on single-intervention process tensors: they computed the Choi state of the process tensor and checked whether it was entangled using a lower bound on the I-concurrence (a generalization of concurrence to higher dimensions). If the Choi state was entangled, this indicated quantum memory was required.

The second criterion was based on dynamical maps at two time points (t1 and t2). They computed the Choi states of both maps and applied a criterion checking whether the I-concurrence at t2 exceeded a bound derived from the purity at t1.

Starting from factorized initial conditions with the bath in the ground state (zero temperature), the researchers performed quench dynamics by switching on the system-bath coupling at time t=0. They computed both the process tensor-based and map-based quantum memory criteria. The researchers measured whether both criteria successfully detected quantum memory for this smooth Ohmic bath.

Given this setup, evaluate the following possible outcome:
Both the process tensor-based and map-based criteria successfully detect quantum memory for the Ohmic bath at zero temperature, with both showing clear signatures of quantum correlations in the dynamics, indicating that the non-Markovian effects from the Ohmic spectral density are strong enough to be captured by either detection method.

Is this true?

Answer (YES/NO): NO